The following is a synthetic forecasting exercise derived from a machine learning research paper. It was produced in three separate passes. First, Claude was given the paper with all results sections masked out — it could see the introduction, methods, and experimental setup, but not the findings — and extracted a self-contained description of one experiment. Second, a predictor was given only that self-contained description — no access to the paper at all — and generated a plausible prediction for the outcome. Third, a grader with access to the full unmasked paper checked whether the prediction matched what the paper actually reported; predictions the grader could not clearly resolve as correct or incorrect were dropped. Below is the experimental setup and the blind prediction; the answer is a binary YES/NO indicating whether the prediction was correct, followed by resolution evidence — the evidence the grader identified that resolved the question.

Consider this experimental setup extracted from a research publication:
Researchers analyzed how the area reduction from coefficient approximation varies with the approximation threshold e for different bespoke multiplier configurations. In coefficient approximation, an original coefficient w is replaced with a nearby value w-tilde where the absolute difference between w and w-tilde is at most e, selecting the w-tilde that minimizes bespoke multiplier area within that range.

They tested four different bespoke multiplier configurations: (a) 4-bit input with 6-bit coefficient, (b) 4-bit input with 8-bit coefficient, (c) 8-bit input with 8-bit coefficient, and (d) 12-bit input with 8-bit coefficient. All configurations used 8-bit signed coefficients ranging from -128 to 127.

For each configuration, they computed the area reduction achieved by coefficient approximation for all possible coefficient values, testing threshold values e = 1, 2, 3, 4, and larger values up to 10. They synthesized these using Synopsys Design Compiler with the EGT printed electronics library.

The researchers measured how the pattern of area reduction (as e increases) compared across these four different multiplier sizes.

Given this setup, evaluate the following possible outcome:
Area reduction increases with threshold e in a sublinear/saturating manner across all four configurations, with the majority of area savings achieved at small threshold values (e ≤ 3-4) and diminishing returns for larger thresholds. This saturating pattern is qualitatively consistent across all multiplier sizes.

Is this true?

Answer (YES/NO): YES